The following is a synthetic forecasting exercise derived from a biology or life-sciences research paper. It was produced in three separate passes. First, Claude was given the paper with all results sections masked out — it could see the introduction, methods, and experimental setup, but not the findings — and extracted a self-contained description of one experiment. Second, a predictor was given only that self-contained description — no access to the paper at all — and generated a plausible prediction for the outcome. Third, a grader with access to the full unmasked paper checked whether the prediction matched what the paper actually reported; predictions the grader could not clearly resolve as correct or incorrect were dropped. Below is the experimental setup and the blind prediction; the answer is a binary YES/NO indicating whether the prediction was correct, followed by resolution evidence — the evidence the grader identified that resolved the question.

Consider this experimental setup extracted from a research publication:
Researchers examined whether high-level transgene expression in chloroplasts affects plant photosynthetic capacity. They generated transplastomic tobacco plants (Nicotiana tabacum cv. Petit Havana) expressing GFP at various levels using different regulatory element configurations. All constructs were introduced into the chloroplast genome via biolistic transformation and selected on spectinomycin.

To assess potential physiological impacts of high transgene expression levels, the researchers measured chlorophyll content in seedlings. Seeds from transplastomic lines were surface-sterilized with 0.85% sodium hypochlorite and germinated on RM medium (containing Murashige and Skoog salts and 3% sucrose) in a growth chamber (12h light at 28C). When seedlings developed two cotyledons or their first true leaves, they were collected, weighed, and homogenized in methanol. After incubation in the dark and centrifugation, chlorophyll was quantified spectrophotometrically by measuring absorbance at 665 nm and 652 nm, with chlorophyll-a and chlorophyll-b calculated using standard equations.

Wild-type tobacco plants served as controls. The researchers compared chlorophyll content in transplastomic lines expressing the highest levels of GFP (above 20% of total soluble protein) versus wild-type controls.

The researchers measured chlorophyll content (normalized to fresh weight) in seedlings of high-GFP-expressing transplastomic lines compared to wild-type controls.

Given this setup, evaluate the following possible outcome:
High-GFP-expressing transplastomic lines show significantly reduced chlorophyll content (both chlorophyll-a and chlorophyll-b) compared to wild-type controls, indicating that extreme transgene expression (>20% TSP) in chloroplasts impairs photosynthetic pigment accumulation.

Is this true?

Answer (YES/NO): NO